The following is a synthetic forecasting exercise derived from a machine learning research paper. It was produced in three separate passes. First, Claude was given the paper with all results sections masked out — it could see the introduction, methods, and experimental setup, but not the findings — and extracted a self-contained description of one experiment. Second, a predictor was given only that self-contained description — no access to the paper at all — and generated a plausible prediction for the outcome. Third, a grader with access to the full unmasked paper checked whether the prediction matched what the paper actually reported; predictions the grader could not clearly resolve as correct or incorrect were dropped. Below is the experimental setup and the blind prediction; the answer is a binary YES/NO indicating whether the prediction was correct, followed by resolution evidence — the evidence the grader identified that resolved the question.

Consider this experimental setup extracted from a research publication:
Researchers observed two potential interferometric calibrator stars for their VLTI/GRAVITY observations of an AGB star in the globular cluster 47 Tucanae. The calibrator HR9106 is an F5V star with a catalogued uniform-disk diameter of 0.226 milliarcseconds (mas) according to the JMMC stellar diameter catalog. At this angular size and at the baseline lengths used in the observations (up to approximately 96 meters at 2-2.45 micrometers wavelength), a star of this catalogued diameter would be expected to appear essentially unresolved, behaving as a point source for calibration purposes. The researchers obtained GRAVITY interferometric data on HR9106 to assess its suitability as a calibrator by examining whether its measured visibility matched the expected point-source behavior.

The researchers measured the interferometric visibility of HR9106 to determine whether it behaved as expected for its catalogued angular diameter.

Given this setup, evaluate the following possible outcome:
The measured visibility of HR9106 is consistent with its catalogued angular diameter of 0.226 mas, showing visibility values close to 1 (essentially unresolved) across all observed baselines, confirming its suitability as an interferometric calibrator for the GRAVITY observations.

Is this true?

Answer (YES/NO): NO